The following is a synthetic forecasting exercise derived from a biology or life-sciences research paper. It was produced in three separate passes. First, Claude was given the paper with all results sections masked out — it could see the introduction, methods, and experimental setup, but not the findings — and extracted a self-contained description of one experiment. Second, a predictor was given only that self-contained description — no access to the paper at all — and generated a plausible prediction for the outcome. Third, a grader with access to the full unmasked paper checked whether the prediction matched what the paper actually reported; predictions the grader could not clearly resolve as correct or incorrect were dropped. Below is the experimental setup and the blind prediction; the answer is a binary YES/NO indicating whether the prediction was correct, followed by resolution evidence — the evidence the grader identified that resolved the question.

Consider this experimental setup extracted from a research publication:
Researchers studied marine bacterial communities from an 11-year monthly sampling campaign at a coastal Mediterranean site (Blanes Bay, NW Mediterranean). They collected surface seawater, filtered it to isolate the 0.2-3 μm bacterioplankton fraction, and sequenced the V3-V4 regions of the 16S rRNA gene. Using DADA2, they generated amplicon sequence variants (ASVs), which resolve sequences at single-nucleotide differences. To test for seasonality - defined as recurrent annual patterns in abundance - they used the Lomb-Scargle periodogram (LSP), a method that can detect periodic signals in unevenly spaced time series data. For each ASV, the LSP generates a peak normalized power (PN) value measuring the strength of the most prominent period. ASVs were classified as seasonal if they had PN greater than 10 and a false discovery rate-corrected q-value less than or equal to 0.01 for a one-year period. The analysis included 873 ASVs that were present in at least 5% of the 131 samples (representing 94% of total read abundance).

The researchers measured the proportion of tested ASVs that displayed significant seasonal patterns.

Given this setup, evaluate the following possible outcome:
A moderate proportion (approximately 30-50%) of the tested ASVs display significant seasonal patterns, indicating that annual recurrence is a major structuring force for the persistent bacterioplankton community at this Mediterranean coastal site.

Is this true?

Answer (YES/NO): YES